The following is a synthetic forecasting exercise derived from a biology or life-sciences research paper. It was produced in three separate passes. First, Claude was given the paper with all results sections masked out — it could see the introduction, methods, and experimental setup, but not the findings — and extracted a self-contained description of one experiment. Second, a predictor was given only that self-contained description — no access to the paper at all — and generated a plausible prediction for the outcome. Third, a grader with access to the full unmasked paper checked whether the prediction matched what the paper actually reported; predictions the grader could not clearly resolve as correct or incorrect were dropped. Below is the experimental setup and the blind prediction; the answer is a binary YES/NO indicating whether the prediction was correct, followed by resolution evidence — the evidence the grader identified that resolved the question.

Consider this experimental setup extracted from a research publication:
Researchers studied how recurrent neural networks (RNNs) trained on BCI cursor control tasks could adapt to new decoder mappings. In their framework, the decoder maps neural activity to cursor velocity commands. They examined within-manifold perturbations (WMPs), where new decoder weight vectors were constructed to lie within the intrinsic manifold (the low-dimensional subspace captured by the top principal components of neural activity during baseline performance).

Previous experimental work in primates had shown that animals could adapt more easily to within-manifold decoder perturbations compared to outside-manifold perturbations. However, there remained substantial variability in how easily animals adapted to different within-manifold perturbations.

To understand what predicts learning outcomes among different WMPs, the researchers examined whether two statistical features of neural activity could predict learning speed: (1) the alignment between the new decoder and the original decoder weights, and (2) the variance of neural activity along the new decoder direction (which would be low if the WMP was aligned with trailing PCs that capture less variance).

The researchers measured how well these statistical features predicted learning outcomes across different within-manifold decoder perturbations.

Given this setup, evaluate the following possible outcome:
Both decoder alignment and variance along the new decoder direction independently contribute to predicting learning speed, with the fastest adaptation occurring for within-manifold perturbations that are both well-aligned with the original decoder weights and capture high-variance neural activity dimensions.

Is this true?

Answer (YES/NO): NO